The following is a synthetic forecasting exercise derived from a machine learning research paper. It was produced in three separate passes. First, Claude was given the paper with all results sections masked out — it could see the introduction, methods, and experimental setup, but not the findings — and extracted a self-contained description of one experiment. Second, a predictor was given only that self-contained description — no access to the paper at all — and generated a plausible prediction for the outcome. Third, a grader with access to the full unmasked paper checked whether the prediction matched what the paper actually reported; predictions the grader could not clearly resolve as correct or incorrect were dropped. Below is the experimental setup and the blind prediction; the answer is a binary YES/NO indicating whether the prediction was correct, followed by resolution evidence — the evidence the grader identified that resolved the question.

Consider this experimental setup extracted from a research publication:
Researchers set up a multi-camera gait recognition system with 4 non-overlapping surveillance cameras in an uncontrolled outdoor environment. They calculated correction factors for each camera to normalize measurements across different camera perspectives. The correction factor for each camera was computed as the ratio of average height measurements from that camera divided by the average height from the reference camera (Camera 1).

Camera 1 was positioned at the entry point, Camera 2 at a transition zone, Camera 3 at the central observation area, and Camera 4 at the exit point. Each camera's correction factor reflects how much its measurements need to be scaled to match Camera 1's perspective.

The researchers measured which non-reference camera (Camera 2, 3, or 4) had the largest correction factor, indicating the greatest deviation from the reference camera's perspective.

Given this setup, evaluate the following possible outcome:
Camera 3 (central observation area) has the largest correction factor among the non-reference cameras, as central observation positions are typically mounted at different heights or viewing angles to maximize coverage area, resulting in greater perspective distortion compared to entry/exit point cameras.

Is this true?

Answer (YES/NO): YES